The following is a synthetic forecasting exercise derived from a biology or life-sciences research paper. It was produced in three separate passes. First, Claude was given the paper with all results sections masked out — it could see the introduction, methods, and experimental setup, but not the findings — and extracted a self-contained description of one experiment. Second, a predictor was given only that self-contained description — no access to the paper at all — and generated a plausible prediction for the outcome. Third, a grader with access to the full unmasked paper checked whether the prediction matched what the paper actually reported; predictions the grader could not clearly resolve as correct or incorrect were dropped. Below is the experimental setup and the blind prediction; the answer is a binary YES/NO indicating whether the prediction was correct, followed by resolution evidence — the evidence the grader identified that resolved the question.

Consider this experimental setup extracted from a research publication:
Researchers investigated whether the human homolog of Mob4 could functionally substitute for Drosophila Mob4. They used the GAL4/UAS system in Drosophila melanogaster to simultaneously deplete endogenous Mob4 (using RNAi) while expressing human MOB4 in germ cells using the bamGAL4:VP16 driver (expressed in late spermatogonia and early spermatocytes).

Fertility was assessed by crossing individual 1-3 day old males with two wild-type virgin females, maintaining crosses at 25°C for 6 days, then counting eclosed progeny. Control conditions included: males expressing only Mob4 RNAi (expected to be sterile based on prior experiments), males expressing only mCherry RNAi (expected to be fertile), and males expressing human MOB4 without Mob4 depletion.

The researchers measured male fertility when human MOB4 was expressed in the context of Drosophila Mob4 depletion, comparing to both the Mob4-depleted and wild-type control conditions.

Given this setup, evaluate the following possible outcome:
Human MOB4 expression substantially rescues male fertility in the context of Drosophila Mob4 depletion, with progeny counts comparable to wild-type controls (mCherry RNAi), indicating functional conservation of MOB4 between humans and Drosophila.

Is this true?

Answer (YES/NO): YES